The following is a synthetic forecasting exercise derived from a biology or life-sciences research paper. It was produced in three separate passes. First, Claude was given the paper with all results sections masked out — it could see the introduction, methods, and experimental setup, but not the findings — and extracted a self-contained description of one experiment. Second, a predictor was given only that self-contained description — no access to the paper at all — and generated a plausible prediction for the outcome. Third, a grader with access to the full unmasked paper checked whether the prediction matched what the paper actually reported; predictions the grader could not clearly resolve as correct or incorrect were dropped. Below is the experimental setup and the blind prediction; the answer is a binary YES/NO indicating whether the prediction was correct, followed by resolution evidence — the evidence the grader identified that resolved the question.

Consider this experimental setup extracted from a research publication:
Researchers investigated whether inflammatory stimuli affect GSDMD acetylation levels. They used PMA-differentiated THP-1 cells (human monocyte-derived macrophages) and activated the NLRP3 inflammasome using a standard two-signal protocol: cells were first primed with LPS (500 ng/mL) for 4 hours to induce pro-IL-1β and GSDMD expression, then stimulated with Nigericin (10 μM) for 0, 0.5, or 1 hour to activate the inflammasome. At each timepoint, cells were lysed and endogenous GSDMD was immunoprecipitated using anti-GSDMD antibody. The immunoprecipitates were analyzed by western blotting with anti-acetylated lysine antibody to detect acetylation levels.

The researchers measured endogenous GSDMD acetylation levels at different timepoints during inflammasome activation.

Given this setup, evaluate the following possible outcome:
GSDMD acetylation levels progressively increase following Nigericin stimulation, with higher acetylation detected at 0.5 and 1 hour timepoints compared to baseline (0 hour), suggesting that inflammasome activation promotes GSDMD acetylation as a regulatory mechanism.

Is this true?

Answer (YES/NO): YES